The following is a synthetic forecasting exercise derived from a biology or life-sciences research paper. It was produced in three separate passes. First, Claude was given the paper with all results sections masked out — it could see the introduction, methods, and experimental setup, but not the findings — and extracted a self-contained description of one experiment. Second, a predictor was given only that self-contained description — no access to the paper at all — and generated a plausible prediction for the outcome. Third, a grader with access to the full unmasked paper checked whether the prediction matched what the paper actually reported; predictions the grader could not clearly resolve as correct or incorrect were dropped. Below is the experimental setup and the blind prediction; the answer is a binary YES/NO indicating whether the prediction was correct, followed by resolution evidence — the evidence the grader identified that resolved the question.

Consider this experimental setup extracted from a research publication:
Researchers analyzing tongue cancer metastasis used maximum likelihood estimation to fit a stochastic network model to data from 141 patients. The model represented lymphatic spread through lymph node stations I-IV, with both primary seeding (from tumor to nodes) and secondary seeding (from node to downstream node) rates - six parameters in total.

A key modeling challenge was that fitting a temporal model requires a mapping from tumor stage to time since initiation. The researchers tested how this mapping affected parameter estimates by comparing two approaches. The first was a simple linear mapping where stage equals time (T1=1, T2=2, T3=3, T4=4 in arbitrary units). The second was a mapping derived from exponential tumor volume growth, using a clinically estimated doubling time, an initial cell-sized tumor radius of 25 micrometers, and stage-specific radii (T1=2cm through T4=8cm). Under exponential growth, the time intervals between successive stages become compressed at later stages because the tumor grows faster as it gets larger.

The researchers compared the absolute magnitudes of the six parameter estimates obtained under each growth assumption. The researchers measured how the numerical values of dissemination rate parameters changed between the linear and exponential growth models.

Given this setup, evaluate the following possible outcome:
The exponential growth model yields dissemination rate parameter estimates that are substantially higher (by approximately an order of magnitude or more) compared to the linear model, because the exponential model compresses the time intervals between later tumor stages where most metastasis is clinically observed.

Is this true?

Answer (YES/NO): NO